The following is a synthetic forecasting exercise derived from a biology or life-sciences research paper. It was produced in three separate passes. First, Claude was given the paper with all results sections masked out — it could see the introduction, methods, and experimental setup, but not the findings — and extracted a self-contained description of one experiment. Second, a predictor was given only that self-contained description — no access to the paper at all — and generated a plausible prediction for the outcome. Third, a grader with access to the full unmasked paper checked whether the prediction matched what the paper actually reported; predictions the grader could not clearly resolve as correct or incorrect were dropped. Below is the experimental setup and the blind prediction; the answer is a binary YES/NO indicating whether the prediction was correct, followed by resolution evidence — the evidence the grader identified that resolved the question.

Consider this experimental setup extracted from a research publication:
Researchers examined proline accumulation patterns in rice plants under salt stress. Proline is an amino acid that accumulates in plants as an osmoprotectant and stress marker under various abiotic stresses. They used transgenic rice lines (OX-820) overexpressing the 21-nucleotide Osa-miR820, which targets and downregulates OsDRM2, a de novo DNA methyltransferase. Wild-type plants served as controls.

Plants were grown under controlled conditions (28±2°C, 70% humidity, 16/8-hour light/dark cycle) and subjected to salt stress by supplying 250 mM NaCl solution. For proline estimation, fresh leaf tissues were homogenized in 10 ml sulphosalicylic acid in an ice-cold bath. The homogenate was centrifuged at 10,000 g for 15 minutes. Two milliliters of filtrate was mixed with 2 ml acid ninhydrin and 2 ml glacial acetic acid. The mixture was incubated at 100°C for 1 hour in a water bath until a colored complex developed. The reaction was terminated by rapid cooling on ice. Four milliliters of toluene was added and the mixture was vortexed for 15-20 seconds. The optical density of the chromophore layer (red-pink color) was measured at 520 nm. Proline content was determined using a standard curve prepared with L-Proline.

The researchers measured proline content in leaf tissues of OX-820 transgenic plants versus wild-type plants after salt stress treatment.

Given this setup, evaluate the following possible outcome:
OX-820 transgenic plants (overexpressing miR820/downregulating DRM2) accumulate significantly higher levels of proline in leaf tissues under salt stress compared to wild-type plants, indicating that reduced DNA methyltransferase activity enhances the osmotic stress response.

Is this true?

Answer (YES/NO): YES